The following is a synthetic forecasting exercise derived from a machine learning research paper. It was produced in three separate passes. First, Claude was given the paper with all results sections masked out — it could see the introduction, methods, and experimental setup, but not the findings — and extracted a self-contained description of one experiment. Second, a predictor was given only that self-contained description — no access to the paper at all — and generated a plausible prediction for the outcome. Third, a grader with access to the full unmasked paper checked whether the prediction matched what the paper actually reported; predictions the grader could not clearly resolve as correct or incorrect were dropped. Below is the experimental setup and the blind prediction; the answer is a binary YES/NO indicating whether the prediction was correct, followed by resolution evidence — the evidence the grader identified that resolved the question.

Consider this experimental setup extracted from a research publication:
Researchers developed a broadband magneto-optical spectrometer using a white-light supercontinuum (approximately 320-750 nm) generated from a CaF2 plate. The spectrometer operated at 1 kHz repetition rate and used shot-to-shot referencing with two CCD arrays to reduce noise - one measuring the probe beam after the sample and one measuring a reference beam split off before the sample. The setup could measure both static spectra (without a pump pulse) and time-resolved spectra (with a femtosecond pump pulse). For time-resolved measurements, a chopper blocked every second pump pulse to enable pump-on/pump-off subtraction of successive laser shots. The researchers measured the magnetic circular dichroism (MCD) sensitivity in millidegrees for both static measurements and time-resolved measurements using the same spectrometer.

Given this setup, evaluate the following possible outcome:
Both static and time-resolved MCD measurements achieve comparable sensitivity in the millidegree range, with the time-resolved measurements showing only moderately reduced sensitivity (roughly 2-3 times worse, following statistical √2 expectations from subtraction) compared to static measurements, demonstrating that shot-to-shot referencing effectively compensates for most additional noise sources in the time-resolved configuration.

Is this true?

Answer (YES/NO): NO